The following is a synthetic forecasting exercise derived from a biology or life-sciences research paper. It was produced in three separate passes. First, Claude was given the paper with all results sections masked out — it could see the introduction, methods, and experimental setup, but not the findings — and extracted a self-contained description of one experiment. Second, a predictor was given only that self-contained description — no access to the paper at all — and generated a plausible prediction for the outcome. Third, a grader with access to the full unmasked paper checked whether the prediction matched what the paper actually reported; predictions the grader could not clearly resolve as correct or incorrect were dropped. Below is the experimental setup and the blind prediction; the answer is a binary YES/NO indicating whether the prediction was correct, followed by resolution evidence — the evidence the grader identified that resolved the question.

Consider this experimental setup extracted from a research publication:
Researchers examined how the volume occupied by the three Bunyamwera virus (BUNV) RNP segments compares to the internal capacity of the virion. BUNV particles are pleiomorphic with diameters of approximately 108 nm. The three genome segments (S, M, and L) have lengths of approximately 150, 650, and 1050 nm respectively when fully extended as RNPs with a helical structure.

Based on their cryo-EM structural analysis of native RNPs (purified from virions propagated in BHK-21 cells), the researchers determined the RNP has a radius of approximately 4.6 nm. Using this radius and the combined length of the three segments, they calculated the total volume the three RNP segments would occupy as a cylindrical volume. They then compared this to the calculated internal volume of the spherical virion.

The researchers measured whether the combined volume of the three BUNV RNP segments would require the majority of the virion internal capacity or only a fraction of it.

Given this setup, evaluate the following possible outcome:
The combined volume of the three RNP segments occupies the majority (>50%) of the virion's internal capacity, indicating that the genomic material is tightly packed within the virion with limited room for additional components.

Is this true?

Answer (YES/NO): NO